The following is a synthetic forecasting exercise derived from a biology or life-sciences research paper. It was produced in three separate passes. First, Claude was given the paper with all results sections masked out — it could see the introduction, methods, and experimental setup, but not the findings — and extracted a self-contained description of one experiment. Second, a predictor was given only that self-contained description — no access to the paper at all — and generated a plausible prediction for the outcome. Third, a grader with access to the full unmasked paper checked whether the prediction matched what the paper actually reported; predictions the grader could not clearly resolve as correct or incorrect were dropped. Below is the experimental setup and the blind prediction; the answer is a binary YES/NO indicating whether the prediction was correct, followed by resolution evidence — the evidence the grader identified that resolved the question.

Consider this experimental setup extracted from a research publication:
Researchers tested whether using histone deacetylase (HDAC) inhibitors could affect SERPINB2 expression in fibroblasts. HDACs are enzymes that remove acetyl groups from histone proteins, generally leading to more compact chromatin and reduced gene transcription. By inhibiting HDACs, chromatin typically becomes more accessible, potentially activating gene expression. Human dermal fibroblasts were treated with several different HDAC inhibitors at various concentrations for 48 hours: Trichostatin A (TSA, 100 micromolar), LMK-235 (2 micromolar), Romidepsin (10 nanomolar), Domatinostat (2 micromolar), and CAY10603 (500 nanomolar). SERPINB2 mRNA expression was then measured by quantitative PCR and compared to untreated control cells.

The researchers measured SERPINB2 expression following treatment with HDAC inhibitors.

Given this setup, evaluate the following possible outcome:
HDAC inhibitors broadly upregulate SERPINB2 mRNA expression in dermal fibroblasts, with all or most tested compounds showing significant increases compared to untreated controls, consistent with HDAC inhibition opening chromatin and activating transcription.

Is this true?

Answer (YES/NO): NO